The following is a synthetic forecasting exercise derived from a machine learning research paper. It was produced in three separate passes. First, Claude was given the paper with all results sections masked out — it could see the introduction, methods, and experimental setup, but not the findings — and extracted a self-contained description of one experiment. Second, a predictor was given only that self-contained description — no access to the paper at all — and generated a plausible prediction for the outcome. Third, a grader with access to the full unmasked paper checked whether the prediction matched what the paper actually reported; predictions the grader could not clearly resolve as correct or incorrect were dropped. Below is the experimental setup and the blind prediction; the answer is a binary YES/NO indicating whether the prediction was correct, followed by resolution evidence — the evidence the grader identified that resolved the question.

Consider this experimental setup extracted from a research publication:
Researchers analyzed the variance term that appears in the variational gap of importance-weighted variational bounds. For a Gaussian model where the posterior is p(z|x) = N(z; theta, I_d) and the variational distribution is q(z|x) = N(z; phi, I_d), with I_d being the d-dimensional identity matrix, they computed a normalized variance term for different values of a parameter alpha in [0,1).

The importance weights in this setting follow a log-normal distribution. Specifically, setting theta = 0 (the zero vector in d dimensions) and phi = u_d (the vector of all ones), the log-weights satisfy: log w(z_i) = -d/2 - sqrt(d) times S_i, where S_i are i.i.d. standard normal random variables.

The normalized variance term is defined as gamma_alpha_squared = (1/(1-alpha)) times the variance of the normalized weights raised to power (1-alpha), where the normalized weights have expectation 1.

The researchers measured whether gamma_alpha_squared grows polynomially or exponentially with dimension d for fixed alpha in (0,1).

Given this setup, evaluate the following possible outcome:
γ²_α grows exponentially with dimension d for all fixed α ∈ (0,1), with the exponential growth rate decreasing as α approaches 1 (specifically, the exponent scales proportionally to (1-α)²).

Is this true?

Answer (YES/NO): YES